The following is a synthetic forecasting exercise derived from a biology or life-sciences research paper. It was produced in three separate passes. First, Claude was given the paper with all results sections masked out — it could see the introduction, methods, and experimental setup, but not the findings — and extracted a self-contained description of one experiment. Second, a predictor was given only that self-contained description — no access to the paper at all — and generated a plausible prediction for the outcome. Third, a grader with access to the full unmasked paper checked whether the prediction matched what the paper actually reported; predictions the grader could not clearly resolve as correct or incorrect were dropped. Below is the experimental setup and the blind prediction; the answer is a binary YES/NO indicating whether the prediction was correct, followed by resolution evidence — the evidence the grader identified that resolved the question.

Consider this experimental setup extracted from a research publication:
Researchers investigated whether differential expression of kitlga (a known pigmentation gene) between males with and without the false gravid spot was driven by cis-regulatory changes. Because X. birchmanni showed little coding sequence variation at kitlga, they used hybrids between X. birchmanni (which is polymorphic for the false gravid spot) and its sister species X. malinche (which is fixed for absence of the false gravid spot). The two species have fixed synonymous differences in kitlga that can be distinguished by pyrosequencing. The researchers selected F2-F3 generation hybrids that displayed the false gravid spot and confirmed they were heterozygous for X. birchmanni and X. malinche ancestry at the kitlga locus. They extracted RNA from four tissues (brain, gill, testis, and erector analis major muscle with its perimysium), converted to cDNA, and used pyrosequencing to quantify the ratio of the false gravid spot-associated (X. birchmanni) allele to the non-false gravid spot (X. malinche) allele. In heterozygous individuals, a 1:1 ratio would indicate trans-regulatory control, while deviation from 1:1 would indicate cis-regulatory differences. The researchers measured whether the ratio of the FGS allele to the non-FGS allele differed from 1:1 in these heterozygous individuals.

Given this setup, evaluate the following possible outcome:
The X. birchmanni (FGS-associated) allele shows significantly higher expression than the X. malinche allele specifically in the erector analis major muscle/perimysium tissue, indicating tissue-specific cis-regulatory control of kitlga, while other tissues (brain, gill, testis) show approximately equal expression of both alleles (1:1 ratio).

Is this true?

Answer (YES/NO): YES